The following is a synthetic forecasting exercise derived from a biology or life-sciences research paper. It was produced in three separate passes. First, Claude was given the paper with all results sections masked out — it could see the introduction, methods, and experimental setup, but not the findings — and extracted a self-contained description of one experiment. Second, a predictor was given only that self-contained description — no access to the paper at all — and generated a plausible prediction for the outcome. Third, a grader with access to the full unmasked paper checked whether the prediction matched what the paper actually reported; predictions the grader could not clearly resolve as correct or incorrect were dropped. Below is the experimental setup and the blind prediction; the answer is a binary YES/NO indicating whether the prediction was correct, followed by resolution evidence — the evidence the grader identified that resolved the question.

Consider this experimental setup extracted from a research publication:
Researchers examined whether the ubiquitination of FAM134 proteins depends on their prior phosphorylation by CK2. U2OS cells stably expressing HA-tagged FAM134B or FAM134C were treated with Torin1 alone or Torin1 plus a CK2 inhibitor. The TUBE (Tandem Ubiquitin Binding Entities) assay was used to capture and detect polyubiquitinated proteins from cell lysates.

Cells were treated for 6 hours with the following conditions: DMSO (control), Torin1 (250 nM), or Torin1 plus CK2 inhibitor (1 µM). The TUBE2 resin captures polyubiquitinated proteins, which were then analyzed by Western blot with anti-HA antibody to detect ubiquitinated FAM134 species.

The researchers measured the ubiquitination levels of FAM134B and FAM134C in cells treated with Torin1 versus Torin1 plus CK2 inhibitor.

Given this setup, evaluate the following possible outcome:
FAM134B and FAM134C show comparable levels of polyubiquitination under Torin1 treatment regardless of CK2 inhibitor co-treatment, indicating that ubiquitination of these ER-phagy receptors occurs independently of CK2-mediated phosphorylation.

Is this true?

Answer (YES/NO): NO